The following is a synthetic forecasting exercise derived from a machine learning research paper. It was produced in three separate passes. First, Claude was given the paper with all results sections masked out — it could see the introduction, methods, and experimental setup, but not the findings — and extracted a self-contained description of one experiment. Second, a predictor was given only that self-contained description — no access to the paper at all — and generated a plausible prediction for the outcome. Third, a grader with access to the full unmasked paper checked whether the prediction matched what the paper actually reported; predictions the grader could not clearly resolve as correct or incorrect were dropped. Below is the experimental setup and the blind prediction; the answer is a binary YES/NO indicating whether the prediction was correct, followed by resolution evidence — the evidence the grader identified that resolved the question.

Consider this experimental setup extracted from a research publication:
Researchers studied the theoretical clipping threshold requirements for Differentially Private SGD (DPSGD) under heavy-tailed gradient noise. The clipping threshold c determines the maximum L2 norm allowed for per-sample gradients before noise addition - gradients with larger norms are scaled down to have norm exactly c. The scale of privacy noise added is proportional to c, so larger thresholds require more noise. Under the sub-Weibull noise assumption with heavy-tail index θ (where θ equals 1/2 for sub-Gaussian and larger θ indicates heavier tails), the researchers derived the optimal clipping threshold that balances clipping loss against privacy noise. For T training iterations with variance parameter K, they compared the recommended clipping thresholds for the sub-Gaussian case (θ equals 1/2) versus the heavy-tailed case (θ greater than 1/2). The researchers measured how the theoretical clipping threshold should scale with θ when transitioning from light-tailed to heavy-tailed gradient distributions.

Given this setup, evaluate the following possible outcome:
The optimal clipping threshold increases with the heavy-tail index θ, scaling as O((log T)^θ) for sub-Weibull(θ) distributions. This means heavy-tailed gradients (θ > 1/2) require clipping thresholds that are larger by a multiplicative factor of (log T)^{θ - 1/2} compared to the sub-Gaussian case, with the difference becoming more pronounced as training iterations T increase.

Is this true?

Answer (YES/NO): YES